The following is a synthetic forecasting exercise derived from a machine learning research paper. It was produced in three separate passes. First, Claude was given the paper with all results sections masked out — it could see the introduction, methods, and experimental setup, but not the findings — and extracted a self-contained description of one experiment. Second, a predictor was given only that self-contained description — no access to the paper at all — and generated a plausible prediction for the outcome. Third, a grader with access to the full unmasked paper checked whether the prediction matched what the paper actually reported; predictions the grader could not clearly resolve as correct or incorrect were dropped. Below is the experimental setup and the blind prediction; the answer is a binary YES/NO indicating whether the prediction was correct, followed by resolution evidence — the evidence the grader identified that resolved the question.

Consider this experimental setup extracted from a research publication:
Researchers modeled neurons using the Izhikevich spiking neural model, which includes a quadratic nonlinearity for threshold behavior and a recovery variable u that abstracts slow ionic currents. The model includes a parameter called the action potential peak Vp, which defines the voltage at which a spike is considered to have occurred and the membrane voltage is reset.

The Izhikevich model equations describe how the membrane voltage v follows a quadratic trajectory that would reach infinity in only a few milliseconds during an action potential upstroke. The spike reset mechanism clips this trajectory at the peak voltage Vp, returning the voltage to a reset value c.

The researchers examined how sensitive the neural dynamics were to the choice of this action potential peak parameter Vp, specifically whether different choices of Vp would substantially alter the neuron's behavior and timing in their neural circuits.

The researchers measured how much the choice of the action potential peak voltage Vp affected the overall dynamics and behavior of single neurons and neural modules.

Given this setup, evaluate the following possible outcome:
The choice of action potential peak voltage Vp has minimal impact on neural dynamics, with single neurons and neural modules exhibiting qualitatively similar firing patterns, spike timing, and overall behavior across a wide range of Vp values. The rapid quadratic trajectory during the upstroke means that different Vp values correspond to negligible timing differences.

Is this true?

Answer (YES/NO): YES